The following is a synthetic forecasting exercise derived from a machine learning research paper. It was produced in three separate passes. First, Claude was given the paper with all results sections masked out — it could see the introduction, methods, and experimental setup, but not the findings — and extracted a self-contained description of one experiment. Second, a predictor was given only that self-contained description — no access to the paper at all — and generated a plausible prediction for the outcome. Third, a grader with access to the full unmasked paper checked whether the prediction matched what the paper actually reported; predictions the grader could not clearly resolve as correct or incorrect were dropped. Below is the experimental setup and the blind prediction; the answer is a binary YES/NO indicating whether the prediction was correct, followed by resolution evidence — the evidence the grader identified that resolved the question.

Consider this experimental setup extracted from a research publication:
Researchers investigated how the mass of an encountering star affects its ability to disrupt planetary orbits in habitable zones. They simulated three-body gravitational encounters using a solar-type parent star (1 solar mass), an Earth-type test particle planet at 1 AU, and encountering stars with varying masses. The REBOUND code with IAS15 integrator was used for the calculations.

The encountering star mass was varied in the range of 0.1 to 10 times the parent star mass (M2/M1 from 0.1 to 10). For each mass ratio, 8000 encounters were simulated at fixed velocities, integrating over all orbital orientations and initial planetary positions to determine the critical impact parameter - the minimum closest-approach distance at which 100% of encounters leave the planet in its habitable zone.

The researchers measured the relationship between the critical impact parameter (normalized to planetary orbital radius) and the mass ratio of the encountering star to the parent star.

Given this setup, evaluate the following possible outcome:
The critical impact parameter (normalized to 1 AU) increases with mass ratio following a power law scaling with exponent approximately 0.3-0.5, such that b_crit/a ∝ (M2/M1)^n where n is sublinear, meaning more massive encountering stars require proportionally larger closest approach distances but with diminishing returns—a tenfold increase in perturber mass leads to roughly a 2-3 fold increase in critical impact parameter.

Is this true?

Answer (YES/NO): YES